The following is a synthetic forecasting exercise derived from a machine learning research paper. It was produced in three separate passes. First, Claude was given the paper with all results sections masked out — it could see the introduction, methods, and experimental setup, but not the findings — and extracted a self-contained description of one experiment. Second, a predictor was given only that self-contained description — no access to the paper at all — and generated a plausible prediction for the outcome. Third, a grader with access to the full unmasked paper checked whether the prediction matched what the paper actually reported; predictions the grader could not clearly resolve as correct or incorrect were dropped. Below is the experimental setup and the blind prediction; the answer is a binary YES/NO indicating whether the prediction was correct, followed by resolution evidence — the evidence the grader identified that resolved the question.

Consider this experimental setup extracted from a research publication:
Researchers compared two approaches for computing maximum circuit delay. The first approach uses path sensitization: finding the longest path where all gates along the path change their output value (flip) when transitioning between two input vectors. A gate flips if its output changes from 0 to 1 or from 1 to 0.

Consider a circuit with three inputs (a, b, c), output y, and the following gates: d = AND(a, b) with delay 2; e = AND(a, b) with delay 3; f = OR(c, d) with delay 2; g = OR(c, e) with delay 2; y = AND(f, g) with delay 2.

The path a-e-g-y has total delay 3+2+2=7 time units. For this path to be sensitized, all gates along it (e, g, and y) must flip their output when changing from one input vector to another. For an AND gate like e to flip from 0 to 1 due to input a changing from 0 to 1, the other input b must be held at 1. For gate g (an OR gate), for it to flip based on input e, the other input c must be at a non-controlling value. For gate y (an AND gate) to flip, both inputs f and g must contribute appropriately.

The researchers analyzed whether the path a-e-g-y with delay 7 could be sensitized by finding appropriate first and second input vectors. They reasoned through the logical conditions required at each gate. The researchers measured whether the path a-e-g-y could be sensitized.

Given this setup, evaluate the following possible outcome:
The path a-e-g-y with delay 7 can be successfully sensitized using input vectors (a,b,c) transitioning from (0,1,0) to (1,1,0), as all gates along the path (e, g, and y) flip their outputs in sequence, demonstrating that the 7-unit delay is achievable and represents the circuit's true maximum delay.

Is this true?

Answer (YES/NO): NO